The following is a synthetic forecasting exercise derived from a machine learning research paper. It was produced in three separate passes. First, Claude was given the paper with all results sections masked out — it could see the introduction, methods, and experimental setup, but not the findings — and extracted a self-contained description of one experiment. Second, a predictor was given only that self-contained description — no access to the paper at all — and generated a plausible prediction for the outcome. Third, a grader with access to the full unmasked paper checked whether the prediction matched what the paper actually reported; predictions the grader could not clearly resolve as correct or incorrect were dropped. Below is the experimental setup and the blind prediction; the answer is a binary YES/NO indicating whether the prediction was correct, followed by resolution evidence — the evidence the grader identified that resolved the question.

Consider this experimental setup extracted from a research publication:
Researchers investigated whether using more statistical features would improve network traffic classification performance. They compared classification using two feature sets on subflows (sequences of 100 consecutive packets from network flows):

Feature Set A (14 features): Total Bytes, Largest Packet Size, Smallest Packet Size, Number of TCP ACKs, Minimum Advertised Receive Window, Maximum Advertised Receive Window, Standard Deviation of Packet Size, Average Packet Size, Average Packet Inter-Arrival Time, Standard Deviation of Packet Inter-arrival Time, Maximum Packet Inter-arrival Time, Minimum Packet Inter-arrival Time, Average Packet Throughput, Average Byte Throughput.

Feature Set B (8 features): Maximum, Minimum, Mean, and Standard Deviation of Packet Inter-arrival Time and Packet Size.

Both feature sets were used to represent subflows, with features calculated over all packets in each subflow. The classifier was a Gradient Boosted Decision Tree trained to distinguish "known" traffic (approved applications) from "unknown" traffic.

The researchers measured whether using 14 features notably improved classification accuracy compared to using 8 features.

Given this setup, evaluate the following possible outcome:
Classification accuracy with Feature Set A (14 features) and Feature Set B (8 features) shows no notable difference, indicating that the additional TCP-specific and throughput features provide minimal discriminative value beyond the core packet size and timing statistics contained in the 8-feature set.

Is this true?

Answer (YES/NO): YES